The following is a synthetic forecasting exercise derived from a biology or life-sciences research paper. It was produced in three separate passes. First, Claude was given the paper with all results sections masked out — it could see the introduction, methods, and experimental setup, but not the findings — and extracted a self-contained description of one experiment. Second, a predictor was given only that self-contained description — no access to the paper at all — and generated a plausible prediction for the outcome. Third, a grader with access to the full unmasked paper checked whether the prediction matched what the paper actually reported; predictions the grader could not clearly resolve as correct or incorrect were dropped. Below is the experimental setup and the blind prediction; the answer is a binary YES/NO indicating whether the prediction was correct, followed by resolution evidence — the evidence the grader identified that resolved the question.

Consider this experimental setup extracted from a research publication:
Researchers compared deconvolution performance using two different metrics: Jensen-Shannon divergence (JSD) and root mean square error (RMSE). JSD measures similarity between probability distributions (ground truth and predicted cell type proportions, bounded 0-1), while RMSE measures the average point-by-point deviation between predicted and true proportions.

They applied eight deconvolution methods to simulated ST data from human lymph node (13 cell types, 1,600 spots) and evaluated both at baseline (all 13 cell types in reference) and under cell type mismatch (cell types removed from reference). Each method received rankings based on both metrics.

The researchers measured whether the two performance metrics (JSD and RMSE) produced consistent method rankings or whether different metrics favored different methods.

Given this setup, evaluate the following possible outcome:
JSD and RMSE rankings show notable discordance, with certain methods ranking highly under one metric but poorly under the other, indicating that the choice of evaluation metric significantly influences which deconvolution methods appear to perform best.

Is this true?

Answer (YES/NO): NO